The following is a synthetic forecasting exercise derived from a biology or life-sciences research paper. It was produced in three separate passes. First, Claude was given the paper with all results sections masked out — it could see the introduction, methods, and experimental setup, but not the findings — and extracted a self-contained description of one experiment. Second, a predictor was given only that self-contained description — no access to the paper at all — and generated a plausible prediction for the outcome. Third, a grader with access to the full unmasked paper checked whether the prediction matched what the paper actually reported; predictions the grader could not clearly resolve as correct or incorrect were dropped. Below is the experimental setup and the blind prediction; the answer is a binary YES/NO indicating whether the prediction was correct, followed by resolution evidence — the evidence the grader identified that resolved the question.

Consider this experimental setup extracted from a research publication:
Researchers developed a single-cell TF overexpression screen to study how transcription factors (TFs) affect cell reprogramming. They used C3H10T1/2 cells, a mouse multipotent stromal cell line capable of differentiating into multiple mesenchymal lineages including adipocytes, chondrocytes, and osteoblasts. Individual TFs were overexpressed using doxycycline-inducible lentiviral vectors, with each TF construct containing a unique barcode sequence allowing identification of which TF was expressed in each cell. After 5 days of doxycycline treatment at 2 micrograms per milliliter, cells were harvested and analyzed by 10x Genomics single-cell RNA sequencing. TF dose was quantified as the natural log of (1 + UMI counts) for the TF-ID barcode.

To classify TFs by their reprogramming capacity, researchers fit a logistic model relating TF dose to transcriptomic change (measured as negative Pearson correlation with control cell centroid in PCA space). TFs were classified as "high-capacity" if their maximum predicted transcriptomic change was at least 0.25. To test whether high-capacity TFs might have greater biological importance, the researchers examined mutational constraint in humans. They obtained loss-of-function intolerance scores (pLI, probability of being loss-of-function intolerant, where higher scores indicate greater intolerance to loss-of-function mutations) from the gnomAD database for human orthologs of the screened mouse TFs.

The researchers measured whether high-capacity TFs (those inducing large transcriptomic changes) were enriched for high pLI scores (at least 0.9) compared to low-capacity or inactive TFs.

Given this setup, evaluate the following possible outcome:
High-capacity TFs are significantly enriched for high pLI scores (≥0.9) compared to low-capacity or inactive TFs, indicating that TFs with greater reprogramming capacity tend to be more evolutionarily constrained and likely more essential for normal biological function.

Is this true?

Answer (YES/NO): YES